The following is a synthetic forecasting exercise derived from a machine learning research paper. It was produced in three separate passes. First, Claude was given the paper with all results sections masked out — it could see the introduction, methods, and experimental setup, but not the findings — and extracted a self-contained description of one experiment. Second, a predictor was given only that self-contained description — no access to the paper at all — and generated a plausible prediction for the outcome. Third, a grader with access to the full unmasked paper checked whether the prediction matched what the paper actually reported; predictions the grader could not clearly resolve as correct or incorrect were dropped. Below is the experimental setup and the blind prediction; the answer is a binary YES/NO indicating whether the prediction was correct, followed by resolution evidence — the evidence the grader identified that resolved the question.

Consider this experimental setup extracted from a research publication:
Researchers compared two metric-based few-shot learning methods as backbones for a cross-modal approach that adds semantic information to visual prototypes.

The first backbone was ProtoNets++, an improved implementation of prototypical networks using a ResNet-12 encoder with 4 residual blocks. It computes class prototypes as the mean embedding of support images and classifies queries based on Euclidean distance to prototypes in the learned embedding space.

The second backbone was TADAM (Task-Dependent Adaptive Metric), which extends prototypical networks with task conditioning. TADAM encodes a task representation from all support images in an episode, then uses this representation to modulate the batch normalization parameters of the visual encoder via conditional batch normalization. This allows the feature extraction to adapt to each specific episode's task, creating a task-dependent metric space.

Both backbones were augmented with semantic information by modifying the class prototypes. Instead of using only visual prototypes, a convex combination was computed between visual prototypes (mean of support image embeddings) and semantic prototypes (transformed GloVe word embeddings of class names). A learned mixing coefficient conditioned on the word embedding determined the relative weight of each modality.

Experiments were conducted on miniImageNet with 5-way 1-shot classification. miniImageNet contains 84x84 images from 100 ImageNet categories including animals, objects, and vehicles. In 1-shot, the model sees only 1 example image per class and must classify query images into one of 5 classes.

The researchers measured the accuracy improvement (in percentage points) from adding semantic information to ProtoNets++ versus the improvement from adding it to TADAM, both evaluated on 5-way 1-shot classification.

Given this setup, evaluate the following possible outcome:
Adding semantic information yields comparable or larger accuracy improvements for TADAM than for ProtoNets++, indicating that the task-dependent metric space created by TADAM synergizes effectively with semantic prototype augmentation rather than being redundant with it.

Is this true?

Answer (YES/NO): NO